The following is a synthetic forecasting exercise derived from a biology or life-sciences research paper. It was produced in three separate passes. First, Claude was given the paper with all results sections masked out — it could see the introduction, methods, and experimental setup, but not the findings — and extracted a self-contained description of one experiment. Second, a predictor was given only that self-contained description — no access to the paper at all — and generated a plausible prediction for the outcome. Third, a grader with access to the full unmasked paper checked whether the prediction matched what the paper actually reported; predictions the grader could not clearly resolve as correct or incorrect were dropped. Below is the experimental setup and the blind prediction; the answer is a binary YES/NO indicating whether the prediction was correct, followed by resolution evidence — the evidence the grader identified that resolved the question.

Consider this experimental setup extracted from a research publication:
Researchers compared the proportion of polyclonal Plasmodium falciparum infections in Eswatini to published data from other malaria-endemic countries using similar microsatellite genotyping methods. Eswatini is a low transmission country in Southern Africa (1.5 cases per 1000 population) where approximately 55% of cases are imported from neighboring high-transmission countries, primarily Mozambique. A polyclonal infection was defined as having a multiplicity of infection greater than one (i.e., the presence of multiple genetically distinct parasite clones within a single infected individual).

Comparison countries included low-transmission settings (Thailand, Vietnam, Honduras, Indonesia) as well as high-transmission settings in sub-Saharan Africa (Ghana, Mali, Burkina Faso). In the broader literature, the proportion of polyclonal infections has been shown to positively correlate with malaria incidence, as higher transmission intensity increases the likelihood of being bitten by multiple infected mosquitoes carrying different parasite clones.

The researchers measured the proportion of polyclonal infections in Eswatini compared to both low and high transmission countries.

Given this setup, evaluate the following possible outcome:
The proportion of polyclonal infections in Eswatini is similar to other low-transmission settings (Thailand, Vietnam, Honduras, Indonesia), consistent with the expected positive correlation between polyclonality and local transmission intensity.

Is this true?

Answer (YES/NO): NO